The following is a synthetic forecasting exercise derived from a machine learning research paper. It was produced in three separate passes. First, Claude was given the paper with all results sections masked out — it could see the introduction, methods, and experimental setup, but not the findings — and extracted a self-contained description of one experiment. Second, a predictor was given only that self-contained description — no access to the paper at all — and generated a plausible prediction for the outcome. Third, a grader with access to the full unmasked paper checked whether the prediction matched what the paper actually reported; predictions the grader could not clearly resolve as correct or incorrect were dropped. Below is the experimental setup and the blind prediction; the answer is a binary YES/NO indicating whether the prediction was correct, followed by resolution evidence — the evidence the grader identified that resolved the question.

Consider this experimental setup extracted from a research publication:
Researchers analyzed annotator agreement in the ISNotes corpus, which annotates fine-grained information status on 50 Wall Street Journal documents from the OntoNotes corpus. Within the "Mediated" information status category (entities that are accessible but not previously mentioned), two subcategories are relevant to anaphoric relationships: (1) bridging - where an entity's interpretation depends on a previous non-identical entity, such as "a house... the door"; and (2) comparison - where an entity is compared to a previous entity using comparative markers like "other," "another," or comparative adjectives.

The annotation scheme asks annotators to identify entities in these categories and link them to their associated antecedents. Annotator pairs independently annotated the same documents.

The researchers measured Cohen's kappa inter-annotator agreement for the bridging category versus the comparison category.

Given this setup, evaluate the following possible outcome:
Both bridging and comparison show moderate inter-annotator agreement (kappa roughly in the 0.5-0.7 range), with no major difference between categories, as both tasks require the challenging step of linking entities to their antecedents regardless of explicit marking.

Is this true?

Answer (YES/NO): NO